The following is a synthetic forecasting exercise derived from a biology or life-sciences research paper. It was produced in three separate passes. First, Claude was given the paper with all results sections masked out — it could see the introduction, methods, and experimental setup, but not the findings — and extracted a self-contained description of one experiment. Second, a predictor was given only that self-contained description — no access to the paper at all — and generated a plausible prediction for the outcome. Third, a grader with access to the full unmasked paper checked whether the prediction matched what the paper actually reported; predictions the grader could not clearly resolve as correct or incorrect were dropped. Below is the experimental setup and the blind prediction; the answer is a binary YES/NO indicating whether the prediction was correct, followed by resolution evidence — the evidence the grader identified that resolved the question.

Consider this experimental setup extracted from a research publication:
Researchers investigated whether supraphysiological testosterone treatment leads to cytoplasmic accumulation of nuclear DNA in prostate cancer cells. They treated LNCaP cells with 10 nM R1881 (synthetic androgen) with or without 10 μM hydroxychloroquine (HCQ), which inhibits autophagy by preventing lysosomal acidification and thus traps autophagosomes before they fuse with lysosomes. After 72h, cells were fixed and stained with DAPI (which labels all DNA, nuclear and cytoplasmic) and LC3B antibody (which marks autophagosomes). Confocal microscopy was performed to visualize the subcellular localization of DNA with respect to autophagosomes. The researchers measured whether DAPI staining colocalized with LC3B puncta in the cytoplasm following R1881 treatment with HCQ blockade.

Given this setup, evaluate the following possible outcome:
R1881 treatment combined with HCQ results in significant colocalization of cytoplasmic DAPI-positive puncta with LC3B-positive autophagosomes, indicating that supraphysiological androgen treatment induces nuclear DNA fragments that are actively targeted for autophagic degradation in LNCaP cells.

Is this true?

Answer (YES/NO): YES